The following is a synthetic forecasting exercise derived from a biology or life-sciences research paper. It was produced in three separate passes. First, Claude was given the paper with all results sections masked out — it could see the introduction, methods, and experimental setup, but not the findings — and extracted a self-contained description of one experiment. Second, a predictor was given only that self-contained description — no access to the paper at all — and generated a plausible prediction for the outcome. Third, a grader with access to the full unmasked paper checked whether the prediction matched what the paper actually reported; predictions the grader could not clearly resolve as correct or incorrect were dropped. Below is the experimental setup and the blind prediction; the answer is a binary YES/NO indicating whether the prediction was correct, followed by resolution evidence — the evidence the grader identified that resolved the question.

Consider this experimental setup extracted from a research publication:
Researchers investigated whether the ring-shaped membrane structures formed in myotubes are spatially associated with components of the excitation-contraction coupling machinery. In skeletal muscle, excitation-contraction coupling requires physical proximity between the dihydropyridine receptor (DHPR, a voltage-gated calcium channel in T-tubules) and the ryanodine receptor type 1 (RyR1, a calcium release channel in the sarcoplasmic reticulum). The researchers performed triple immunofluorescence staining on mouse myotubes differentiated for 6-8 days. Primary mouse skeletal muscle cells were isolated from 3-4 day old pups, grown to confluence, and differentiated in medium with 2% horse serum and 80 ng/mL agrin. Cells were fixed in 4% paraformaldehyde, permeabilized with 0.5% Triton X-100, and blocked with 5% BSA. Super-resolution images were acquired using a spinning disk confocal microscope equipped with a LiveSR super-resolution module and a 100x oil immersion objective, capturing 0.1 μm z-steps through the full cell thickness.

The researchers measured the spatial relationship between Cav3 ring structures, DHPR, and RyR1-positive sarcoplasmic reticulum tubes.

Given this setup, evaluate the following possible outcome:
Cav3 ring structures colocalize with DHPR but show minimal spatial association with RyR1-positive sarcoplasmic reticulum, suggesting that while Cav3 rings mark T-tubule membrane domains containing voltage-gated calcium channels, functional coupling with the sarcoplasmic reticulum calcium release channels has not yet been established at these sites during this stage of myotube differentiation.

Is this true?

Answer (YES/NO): NO